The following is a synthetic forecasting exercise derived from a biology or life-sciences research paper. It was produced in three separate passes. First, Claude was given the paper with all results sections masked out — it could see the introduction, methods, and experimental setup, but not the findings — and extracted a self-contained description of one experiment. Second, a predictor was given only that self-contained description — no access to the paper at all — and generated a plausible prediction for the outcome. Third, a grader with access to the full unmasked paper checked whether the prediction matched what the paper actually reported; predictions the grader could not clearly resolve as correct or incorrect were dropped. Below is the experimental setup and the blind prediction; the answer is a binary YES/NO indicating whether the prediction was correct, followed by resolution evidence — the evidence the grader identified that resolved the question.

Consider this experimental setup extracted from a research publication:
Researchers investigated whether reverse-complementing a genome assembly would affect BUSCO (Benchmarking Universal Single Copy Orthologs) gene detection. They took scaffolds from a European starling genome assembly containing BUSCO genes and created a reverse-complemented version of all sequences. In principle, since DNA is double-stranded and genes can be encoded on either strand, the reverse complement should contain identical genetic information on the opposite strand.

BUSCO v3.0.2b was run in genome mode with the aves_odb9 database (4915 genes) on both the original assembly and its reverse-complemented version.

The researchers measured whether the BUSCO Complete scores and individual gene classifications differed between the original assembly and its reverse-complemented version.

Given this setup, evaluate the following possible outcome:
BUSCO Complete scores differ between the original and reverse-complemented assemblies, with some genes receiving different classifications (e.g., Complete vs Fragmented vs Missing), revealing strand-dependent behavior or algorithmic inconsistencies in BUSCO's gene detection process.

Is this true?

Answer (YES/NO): YES